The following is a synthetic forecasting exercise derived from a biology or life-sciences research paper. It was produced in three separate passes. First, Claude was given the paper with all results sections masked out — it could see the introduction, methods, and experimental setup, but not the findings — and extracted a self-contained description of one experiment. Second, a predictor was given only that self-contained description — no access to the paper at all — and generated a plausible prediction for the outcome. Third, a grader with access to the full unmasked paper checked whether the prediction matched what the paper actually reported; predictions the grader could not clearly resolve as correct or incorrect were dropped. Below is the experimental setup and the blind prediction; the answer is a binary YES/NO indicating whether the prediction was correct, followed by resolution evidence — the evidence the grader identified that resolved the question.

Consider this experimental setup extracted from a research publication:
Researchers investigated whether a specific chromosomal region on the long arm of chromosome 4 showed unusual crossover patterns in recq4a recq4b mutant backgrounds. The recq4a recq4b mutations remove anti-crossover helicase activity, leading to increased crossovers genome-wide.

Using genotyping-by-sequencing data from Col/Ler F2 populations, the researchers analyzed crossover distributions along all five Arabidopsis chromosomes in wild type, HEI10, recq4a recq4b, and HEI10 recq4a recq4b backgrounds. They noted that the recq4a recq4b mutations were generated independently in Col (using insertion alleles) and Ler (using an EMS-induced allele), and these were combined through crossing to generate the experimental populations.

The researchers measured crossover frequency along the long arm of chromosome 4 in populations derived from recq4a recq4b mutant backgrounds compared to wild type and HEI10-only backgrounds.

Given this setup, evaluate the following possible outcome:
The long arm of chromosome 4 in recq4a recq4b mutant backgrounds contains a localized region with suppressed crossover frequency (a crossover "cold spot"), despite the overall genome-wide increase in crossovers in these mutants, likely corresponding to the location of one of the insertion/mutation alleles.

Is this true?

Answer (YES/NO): NO